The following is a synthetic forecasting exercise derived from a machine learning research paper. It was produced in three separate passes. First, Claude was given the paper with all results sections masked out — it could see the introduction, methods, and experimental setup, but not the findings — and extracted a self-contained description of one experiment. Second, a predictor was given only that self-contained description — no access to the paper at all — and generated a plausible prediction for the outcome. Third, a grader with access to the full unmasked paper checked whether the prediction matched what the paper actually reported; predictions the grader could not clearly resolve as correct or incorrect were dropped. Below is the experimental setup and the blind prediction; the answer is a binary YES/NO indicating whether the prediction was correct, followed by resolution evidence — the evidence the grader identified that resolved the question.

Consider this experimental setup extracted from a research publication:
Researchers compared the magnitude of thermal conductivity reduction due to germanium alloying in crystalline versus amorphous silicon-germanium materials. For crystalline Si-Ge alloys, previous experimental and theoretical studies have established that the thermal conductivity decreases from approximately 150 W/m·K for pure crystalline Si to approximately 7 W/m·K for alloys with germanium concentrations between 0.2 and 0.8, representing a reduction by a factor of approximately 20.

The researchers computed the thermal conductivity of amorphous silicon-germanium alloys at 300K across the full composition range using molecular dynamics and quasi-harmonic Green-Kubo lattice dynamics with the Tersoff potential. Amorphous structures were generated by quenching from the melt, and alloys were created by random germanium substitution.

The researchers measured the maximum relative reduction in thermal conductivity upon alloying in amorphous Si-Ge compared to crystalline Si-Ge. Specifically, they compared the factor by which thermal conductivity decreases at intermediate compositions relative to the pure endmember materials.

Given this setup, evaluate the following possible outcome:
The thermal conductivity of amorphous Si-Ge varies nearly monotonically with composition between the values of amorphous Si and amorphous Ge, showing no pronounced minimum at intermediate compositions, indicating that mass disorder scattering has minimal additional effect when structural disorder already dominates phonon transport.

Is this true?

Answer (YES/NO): NO